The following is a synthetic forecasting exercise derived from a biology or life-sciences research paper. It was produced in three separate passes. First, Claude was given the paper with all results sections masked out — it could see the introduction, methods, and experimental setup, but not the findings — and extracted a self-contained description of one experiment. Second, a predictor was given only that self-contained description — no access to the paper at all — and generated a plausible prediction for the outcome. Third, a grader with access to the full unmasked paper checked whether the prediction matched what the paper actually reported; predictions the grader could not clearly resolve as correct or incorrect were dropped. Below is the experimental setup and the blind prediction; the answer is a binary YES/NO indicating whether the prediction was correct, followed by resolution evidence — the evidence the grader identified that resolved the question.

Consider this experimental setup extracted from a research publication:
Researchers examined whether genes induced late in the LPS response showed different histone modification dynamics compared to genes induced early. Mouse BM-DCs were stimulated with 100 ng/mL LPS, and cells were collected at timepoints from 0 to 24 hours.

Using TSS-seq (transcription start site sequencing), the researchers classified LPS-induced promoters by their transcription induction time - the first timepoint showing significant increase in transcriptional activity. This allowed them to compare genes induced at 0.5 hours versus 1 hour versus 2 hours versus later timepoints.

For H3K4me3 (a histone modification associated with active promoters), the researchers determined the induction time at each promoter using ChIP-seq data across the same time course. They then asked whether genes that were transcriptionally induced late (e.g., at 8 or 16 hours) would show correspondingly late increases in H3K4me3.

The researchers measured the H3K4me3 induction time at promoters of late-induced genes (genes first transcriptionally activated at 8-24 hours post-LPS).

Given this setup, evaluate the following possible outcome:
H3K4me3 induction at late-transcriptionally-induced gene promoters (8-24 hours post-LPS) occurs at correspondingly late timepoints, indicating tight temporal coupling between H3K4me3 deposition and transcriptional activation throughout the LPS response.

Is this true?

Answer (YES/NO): NO